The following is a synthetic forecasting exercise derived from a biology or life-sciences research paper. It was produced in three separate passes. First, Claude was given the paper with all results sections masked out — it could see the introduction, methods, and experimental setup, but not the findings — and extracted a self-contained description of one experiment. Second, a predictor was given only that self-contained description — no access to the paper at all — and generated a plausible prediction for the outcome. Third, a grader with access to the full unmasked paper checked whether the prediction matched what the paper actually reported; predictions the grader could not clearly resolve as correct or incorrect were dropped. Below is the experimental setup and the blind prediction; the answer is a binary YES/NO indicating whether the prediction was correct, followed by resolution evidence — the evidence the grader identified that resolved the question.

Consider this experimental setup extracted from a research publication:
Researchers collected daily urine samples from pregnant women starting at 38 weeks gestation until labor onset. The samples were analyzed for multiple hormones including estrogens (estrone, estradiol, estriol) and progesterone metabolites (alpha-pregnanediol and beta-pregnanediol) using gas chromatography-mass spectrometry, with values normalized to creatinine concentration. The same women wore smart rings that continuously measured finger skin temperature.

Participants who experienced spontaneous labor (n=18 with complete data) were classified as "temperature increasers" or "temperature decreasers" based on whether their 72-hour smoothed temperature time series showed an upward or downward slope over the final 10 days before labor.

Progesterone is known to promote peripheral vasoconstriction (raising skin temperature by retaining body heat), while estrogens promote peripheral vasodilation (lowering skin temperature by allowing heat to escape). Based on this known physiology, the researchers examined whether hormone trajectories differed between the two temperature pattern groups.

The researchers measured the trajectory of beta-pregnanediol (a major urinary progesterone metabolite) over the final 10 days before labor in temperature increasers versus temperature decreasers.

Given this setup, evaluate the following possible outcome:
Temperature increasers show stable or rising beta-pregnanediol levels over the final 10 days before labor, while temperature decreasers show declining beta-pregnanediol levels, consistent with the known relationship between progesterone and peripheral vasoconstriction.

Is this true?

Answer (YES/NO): NO